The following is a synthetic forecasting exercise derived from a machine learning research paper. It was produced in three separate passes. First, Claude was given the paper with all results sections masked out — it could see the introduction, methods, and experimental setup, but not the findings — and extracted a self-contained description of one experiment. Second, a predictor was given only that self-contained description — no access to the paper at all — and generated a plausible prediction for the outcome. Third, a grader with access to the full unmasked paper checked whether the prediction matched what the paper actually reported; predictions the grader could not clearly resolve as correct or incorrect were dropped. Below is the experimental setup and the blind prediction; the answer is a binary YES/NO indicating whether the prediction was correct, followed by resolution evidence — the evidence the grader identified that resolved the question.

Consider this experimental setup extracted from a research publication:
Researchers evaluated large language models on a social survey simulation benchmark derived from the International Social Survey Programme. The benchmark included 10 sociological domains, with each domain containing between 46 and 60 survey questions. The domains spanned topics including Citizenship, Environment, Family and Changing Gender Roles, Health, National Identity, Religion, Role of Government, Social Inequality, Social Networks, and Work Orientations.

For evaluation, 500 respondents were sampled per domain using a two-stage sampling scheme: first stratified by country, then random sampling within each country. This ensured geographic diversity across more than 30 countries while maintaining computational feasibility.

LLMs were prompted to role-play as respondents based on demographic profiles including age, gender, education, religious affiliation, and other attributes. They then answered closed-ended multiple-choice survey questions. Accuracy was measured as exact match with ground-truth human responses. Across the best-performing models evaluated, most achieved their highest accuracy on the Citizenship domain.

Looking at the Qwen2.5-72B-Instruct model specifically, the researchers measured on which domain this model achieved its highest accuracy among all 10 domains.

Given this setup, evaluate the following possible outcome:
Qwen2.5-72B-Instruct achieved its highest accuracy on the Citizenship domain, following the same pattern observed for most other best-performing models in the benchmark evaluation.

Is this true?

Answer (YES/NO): YES